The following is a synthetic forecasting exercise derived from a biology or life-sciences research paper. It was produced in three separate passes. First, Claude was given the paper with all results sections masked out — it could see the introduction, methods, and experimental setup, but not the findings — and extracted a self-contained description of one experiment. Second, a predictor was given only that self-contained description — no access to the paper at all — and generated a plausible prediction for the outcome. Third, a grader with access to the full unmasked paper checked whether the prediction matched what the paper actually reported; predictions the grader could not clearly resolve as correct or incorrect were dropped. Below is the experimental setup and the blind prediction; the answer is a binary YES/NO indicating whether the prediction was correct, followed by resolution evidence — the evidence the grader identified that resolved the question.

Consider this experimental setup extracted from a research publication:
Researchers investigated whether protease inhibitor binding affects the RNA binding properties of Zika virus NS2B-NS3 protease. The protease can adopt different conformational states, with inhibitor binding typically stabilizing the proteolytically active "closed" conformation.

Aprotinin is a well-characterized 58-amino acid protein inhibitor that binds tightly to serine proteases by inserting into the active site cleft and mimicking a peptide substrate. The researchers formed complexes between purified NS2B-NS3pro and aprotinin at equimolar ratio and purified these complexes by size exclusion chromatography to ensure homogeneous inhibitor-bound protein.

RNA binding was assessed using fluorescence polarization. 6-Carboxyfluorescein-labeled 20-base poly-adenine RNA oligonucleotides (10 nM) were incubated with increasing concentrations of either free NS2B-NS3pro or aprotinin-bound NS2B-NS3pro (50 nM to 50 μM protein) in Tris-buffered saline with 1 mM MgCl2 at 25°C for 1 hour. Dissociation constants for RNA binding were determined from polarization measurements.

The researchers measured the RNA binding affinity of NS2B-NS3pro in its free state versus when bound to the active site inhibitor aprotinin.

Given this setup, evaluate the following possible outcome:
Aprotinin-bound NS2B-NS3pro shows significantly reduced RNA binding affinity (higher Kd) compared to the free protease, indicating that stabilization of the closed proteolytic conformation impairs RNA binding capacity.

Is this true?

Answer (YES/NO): NO